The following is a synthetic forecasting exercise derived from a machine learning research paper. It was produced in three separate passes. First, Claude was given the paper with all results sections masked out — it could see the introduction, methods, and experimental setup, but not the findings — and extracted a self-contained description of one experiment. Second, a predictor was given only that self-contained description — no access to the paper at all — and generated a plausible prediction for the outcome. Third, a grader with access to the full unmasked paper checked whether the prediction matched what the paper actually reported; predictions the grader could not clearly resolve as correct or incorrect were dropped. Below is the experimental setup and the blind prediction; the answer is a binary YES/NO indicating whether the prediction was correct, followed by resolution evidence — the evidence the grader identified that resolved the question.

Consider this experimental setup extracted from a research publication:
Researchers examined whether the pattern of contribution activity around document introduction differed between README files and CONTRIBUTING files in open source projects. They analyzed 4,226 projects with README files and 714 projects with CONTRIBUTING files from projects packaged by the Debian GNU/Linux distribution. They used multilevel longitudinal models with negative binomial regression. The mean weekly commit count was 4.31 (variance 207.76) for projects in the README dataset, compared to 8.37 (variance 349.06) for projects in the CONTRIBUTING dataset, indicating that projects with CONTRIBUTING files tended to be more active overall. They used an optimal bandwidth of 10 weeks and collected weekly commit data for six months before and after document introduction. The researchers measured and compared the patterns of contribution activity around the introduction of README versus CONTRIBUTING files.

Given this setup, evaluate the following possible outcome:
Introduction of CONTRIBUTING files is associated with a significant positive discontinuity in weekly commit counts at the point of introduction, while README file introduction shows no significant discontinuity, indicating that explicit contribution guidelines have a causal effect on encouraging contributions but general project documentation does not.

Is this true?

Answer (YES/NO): NO